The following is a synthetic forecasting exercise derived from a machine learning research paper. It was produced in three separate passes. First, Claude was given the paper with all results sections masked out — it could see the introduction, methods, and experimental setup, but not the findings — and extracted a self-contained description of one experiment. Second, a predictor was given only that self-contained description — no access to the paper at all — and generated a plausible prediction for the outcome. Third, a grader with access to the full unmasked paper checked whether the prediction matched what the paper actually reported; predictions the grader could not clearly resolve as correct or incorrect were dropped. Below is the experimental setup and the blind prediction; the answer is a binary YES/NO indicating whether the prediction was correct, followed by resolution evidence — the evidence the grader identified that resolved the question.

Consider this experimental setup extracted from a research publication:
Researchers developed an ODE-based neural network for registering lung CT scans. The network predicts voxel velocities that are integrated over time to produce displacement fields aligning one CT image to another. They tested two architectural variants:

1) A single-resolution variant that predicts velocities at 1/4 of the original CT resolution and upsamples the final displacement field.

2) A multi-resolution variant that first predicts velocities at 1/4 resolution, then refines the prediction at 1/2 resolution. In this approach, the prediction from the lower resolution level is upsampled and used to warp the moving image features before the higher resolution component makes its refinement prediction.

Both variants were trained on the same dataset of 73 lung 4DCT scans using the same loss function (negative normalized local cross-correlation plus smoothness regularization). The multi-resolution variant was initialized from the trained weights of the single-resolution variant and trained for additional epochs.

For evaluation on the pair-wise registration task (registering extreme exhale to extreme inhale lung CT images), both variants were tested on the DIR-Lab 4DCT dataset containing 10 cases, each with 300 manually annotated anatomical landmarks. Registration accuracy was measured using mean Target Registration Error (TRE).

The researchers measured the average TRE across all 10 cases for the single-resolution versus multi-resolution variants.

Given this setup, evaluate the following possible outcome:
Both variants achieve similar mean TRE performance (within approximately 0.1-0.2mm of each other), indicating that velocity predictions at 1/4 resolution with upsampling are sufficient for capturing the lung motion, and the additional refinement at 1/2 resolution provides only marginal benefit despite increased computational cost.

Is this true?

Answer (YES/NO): YES